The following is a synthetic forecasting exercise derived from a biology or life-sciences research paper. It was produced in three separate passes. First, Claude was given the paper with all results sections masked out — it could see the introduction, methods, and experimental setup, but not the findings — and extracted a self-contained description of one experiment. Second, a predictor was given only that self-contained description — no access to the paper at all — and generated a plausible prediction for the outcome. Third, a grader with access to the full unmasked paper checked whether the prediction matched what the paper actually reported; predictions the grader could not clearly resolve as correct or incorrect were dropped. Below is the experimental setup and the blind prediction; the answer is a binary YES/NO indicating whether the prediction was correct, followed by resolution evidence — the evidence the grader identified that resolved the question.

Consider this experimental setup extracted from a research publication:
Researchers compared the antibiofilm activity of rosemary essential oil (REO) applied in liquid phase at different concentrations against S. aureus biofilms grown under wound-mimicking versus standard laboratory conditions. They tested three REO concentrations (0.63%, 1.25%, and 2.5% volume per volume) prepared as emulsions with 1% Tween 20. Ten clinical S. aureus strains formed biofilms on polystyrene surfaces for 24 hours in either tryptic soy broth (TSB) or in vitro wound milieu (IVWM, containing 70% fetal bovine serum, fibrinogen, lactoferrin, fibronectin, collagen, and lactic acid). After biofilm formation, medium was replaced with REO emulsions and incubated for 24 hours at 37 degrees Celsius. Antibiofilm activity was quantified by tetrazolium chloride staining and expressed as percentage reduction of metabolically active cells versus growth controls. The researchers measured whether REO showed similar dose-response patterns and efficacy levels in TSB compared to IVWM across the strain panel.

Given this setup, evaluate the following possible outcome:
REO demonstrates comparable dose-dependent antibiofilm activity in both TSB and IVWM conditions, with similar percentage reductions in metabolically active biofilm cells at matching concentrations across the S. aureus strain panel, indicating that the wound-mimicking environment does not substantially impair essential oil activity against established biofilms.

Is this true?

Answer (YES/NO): NO